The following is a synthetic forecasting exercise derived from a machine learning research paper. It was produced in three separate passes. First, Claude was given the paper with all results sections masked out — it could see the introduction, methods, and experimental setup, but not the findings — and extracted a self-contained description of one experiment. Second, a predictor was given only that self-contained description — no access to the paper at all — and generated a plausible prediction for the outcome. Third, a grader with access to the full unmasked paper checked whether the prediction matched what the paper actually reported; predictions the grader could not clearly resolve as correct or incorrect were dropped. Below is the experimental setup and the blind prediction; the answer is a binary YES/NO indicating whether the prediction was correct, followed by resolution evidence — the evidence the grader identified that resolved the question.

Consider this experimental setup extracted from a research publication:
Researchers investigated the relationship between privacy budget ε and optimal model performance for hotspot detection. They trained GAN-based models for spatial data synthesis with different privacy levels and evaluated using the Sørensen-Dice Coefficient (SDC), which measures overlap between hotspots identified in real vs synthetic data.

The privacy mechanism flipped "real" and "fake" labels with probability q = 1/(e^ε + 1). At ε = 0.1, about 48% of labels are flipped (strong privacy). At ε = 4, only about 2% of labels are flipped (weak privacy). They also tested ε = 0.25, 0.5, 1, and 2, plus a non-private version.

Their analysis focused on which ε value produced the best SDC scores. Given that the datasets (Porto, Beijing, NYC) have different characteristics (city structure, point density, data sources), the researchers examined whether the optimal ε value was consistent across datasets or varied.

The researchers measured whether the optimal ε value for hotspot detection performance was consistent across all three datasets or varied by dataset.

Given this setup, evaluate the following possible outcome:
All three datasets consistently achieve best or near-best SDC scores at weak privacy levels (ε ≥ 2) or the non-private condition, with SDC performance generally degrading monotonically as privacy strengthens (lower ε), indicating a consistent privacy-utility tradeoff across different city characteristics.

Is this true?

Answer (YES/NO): NO